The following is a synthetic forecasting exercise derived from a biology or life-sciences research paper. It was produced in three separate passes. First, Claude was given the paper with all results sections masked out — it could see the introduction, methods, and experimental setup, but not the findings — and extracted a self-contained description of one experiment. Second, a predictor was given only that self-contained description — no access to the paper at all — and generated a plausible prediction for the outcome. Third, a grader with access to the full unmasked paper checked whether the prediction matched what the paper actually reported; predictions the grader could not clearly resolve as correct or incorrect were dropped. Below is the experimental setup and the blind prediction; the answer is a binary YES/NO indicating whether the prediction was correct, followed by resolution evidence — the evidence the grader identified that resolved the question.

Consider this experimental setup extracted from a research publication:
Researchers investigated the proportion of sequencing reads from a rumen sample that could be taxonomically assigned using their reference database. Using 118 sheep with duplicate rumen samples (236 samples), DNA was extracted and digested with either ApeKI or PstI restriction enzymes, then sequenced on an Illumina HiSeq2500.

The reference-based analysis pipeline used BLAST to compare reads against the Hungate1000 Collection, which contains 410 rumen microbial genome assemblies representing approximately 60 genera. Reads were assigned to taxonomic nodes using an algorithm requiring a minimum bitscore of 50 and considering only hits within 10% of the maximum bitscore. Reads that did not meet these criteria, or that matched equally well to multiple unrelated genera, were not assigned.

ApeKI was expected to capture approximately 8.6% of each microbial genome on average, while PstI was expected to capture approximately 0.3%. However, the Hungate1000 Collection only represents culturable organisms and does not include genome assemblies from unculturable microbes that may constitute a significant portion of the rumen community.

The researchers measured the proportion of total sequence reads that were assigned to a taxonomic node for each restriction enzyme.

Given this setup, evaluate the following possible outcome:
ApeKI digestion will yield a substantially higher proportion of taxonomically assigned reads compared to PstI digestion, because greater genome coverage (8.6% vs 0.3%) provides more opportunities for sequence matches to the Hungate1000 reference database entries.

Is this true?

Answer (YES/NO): NO